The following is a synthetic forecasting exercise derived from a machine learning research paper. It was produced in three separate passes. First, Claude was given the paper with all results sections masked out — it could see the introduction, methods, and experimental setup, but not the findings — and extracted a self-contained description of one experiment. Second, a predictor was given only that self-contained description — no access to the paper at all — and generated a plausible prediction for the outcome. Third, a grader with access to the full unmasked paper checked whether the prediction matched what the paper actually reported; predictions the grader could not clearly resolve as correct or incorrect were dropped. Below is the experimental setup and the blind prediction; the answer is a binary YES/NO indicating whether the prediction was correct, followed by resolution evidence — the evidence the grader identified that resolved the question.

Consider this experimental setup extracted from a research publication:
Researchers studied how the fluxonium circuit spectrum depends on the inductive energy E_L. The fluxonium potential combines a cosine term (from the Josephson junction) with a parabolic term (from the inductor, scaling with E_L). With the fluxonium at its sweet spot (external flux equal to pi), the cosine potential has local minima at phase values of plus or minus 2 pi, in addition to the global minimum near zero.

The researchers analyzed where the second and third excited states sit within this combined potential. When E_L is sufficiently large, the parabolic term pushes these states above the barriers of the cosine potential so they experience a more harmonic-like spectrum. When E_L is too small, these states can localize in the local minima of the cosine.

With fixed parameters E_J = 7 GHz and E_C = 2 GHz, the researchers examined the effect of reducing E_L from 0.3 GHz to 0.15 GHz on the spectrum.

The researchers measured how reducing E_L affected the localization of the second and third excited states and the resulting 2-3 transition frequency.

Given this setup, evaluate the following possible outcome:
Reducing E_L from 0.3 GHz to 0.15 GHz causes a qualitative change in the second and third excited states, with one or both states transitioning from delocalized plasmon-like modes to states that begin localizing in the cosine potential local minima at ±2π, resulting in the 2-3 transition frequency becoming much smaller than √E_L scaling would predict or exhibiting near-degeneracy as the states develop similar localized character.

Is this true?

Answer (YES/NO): YES